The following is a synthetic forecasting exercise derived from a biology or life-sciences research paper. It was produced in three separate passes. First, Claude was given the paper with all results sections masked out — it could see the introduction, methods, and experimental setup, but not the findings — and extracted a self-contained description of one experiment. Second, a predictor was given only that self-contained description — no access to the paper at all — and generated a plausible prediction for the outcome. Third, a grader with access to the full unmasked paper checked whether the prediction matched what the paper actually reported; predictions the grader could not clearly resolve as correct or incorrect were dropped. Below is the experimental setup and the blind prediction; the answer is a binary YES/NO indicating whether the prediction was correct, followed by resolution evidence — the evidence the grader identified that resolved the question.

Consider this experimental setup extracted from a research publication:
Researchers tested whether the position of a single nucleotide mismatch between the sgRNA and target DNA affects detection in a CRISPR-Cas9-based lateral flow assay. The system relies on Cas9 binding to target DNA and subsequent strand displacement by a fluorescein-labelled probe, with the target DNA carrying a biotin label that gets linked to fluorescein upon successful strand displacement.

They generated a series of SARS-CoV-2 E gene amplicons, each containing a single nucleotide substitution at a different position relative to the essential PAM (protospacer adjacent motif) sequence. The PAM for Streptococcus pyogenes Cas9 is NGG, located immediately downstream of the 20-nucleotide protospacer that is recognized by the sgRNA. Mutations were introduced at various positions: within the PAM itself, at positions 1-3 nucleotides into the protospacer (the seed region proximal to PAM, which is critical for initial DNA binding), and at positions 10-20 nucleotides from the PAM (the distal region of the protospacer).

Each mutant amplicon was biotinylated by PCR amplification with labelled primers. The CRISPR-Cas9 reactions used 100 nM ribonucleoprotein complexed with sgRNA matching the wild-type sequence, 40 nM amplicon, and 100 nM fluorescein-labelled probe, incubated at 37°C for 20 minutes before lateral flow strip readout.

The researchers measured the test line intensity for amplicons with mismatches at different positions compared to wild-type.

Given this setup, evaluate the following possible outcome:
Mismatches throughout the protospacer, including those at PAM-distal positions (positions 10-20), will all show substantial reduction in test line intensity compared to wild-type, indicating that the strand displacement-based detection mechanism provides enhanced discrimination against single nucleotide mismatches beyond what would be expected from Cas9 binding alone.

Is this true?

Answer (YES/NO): NO